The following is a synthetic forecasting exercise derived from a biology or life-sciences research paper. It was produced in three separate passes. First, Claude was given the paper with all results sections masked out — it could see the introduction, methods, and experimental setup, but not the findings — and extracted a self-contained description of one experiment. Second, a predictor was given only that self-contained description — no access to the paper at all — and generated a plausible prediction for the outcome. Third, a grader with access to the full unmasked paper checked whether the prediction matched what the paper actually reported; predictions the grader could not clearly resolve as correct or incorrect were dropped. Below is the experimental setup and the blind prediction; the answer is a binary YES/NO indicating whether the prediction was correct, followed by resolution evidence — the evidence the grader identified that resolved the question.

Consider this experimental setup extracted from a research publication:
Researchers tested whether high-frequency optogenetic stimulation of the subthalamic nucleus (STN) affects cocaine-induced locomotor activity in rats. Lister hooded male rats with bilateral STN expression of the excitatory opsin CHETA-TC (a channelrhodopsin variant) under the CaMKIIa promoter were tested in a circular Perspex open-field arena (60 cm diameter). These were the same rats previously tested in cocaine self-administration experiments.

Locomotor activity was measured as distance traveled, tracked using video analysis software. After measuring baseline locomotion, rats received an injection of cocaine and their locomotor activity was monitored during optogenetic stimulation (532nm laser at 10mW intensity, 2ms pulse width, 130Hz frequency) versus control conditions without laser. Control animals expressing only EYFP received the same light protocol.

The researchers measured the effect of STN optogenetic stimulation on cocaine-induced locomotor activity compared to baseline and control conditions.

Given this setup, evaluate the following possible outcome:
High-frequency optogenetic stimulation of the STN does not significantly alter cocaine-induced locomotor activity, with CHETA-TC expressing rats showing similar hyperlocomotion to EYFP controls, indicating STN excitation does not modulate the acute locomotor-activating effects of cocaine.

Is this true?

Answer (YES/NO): YES